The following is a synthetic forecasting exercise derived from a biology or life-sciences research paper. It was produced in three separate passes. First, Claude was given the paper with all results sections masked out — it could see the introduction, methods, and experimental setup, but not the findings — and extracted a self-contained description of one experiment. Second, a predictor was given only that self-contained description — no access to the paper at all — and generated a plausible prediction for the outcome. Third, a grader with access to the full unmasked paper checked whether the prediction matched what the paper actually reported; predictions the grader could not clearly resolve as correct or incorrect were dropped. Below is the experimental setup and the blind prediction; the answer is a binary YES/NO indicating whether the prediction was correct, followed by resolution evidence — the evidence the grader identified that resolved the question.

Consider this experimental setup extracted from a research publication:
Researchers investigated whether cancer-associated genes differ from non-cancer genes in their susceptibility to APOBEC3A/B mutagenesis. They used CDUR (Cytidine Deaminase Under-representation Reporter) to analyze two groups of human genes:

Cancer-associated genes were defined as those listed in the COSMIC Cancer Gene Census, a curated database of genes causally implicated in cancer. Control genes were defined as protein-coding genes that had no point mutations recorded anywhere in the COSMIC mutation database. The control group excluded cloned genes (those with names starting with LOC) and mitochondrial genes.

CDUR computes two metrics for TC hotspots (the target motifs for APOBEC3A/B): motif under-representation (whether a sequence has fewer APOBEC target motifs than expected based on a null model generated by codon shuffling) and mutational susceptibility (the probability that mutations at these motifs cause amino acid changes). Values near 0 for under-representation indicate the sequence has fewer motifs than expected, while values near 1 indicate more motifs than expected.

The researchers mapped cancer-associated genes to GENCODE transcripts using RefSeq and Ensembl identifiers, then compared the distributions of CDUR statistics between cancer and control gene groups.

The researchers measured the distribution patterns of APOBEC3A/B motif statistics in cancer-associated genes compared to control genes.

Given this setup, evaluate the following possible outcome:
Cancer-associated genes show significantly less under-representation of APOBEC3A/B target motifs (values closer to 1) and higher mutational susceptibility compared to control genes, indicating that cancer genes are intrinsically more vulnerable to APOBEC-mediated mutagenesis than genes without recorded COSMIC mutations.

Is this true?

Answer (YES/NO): NO